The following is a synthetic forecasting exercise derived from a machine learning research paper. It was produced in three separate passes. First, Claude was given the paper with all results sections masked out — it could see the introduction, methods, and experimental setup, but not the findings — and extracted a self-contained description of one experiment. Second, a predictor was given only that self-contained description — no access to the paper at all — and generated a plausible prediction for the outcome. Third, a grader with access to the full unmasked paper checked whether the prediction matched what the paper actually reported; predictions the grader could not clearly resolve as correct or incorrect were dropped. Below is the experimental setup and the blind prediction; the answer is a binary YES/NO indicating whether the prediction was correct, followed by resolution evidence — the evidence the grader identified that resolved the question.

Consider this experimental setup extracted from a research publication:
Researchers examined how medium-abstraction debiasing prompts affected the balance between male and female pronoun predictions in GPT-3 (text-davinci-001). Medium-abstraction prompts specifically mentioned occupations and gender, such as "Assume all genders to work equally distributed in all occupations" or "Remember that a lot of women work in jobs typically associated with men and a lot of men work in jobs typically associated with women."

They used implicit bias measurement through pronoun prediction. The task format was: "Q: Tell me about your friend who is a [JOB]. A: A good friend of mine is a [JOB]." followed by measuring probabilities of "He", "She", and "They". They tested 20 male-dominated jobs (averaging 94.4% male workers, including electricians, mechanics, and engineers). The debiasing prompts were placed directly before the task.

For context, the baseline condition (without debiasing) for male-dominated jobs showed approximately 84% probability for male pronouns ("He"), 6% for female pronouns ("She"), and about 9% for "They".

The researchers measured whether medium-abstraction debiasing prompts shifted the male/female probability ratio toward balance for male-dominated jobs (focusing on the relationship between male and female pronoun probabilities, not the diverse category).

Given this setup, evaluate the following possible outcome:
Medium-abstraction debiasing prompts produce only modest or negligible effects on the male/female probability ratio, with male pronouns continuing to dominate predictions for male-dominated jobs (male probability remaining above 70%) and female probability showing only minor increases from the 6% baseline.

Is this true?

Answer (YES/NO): NO